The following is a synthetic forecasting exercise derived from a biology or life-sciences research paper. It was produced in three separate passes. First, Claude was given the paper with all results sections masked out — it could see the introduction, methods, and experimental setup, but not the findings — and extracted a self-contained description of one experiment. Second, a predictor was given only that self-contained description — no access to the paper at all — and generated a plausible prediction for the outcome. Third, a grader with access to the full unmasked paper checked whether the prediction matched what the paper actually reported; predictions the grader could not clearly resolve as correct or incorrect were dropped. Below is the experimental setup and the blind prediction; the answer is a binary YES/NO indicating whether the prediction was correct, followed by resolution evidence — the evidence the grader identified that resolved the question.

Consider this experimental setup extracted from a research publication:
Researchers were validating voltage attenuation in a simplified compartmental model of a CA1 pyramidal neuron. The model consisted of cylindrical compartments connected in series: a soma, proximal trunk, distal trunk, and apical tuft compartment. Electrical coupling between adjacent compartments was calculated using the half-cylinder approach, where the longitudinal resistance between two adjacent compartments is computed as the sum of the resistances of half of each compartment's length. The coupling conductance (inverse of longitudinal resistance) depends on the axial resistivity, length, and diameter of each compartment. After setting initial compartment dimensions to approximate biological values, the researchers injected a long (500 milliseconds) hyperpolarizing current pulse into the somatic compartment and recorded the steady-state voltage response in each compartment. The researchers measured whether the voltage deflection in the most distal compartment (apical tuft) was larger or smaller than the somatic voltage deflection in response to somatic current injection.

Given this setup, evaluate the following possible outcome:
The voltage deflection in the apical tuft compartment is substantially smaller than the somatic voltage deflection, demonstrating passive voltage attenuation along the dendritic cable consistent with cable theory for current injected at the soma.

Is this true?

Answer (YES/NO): YES